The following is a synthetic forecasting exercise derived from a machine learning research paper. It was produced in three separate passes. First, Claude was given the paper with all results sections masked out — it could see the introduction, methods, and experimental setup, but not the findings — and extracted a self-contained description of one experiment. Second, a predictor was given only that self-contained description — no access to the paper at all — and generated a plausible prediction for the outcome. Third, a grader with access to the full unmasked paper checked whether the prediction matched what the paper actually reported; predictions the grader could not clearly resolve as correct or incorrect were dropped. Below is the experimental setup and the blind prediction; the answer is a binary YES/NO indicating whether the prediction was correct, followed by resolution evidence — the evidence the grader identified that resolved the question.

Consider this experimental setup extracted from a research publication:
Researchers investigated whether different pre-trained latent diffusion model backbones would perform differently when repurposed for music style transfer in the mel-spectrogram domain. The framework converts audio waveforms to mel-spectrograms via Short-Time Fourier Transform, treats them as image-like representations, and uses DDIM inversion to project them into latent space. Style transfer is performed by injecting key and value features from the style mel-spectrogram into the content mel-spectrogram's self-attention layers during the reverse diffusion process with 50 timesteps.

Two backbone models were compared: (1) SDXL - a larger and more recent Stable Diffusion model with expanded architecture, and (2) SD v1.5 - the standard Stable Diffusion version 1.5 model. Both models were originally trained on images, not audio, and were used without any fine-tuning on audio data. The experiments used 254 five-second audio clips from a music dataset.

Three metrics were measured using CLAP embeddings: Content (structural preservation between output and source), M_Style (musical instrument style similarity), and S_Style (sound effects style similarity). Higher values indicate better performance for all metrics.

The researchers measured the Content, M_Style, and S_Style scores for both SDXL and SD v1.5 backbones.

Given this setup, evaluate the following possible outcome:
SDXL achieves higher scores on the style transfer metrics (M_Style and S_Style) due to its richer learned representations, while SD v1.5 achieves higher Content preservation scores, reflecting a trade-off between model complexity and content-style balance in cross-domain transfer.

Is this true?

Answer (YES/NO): NO